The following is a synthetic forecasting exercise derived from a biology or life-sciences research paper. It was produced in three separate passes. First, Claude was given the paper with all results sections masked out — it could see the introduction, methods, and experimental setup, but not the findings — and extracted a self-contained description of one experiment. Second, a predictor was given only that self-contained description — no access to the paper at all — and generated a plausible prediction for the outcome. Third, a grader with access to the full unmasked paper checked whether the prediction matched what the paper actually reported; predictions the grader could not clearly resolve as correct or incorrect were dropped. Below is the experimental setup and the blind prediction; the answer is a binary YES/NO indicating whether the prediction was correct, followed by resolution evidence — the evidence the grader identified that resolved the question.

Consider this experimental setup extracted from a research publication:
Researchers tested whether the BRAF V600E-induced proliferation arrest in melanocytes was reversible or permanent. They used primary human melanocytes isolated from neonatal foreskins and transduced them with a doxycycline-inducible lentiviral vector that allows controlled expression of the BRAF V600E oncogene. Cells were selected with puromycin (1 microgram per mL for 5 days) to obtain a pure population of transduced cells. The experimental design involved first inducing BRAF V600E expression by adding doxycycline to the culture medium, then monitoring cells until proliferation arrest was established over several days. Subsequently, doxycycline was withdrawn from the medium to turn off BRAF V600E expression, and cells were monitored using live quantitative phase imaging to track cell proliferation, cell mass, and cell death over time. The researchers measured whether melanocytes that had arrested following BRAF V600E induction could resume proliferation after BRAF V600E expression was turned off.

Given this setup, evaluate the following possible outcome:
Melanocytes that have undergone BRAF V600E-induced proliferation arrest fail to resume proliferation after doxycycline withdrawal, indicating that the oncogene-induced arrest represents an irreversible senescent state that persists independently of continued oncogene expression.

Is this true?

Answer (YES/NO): NO